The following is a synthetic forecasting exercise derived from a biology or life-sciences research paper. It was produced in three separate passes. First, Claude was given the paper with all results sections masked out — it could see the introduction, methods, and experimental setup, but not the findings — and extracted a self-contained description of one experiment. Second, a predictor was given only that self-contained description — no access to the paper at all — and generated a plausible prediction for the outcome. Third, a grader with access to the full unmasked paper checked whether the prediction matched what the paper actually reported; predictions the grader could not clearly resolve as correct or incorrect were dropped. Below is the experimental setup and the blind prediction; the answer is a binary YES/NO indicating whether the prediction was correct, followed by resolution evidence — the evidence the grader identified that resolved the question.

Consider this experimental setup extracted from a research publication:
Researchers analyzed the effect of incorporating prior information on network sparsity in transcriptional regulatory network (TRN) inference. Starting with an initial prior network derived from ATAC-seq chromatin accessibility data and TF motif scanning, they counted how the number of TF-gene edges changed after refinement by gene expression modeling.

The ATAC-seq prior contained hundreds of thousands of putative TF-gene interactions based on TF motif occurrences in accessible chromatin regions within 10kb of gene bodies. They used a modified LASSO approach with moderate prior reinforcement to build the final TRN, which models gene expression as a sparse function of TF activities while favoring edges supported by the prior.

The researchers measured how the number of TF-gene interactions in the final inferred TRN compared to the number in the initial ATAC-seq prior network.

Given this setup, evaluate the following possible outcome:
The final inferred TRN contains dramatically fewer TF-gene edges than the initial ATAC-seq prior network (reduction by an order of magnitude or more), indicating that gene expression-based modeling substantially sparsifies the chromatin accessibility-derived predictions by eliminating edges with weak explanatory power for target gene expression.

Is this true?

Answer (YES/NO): YES